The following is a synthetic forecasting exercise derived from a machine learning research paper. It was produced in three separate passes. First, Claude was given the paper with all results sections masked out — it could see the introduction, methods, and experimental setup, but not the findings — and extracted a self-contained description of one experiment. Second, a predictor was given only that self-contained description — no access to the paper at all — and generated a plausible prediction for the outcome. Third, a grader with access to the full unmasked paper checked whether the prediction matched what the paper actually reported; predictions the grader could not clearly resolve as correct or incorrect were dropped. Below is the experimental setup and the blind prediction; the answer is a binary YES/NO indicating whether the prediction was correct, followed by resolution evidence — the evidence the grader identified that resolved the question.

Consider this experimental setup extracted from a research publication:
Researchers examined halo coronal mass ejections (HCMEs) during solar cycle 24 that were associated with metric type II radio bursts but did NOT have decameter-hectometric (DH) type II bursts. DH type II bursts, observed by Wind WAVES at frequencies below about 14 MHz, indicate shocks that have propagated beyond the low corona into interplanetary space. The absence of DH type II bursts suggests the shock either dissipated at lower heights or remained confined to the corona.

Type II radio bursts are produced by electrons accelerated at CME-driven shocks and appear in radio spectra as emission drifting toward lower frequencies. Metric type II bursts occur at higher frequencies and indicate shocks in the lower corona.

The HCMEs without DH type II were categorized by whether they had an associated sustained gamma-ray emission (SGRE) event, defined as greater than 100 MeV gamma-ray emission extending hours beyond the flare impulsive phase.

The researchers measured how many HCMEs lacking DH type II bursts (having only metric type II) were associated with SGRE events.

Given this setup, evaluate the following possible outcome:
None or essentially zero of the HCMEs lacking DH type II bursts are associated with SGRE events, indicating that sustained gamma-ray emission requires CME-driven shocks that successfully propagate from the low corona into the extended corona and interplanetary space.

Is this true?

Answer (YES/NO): YES